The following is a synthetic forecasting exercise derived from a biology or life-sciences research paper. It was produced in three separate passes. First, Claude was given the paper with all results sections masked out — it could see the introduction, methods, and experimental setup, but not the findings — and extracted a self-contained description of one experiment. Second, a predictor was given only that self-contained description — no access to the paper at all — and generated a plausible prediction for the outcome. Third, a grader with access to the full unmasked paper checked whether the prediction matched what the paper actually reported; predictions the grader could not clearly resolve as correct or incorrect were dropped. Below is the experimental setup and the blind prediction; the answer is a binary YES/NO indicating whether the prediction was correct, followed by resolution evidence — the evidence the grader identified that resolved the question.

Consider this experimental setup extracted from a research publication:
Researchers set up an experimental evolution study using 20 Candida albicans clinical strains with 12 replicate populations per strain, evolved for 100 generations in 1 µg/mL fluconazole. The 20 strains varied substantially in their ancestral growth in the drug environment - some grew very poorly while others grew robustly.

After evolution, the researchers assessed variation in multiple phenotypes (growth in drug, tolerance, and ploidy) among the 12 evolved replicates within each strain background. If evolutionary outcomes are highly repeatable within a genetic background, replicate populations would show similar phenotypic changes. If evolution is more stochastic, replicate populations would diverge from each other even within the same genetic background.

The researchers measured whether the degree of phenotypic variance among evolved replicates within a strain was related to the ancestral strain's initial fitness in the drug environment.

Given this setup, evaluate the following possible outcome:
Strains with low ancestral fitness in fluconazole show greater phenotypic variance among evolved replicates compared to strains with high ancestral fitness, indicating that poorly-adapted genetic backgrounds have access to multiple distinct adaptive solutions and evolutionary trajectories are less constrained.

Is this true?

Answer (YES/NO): YES